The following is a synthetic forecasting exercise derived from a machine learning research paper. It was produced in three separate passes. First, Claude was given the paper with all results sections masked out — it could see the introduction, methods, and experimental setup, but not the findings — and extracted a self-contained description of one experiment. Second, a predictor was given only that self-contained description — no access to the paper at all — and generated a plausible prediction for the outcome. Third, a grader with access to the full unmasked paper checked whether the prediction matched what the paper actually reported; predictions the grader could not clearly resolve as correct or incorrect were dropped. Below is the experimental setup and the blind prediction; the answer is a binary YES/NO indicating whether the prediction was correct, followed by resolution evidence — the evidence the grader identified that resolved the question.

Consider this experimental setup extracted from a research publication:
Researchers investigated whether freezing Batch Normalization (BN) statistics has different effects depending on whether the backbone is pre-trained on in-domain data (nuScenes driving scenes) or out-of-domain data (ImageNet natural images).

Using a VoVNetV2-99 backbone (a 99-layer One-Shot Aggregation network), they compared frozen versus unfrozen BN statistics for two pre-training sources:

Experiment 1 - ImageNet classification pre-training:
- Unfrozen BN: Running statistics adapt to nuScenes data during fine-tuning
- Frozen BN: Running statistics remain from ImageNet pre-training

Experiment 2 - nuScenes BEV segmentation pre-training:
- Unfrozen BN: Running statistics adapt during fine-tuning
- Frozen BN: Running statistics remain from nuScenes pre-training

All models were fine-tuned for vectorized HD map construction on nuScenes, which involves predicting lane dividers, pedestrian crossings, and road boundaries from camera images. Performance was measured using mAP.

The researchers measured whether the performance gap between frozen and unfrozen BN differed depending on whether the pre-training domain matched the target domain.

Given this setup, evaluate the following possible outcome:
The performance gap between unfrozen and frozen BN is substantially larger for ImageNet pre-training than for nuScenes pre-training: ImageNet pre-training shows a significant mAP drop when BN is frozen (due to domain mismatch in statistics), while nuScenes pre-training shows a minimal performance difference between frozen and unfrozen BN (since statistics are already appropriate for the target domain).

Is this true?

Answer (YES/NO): YES